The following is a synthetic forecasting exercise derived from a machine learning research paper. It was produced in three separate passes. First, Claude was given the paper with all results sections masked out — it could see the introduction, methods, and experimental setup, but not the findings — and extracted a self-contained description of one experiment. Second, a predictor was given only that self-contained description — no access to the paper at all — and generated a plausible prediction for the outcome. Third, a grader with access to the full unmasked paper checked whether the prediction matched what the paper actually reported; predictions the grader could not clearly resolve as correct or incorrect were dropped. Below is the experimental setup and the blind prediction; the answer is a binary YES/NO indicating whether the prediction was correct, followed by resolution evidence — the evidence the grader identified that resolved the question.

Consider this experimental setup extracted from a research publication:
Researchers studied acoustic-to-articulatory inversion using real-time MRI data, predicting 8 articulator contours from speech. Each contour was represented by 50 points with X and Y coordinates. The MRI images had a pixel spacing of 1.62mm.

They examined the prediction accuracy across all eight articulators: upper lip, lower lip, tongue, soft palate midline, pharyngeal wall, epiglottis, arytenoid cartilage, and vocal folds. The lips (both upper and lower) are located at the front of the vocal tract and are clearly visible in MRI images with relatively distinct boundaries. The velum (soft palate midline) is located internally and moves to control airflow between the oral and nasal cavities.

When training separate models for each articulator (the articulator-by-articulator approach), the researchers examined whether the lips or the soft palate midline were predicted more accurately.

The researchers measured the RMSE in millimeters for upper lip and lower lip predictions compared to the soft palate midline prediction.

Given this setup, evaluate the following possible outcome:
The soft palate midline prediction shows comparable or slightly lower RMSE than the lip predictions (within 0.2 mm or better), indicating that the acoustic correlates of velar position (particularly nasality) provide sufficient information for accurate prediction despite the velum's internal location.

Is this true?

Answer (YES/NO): NO